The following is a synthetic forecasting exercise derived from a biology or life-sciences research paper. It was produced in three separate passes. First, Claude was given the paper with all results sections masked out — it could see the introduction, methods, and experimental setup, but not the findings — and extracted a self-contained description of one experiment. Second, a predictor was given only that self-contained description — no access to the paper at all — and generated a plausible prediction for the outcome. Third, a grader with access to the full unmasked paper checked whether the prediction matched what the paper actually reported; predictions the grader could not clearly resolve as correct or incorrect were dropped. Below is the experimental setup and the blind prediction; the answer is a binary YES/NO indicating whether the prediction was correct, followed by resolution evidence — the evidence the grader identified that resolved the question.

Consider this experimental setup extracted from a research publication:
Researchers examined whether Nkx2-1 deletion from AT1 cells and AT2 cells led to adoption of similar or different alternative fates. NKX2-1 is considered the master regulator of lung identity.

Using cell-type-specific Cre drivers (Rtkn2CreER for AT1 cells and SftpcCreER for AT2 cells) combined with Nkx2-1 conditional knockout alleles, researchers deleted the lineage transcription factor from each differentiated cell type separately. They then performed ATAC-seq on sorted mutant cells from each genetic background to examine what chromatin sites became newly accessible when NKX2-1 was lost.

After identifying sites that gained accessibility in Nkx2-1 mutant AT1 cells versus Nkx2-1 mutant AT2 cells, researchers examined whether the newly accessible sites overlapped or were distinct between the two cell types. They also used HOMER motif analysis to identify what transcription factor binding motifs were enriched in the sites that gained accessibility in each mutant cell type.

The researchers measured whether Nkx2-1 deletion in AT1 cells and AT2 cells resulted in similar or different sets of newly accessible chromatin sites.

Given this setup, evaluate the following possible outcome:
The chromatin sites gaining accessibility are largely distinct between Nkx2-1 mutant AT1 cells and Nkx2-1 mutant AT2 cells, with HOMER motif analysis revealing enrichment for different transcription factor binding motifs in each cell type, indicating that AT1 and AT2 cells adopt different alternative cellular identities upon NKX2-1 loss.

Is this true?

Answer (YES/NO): YES